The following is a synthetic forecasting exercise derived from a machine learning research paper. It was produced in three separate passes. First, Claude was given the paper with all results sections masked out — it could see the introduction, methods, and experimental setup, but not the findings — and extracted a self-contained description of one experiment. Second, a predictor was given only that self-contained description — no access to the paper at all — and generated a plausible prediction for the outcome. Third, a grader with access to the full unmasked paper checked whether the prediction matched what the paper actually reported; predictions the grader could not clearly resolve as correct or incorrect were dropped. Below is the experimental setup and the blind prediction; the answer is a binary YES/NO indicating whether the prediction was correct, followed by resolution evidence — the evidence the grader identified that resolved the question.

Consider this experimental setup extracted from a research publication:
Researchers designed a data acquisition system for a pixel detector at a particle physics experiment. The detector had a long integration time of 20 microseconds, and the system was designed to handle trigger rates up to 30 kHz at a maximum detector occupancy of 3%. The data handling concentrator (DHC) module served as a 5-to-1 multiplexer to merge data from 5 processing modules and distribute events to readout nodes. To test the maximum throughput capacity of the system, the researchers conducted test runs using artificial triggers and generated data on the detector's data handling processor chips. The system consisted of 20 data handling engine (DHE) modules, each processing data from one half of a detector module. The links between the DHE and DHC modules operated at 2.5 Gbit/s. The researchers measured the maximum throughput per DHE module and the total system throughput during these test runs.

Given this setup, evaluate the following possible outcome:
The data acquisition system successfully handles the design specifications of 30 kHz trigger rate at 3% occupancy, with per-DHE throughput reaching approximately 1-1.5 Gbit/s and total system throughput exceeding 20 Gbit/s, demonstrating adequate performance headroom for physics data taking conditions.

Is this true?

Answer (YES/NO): NO